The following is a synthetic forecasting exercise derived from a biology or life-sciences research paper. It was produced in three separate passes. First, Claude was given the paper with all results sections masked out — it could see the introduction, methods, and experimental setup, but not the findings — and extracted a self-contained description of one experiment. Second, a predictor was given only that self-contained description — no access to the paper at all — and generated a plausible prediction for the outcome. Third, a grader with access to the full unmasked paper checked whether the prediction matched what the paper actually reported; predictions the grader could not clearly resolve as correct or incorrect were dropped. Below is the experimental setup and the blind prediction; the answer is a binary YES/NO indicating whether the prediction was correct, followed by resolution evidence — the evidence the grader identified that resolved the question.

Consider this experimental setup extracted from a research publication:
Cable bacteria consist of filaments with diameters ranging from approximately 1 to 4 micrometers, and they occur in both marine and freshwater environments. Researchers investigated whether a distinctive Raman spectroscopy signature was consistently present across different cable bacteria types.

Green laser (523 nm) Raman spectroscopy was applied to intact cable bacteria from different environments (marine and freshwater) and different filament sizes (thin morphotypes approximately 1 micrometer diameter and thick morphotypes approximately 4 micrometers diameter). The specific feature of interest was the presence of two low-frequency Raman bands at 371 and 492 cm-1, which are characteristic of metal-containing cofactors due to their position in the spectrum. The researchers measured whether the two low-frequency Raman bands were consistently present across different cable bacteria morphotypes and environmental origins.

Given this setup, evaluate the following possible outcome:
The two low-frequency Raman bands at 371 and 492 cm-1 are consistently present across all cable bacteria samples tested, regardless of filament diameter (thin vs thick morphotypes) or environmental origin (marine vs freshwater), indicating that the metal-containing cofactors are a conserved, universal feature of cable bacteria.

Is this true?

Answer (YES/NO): YES